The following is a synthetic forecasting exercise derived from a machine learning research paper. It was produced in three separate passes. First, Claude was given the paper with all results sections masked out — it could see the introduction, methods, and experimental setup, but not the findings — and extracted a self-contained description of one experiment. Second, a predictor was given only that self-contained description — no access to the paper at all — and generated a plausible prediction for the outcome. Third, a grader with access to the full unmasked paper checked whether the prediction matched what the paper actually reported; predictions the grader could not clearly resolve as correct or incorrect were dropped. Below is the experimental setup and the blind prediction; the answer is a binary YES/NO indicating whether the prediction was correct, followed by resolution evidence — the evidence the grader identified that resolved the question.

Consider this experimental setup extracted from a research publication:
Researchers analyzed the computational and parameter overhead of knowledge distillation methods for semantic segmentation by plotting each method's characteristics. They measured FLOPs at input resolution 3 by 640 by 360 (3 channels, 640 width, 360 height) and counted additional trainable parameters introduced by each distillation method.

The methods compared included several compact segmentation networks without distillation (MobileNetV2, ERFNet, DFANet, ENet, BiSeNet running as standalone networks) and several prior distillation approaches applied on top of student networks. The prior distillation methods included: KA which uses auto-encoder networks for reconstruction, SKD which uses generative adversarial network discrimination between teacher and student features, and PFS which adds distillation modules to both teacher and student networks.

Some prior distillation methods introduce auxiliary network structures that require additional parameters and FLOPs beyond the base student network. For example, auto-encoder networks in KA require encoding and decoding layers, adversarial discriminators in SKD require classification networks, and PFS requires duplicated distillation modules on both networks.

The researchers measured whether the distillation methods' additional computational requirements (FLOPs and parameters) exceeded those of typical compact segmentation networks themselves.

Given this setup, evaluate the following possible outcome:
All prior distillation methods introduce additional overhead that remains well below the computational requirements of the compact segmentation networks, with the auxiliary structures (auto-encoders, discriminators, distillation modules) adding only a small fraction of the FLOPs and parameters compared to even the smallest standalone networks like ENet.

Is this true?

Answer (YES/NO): NO